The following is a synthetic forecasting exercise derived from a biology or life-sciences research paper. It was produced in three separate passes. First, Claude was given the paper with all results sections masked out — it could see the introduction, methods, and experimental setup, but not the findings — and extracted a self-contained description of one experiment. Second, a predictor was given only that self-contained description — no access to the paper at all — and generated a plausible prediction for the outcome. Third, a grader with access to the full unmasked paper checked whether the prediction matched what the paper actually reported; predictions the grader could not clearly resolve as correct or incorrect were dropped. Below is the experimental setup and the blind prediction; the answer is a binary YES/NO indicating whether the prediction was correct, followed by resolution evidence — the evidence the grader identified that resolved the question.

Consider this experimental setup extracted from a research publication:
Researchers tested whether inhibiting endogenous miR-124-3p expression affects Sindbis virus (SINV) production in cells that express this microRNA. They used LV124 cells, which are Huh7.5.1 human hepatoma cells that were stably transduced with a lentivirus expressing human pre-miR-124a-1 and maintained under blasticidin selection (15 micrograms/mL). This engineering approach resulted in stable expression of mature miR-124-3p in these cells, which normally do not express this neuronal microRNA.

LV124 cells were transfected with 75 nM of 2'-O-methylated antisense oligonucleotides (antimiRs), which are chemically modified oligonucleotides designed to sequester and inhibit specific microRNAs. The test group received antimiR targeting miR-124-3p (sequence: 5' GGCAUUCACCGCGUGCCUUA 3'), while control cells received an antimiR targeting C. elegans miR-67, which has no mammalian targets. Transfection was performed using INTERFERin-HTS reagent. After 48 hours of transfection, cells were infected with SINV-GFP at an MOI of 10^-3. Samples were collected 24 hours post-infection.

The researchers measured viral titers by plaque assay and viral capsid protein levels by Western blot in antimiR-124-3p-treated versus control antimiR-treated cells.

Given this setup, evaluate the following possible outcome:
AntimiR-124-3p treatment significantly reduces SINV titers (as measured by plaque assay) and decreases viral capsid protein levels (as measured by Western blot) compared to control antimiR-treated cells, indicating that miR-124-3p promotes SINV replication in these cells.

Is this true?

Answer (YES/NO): YES